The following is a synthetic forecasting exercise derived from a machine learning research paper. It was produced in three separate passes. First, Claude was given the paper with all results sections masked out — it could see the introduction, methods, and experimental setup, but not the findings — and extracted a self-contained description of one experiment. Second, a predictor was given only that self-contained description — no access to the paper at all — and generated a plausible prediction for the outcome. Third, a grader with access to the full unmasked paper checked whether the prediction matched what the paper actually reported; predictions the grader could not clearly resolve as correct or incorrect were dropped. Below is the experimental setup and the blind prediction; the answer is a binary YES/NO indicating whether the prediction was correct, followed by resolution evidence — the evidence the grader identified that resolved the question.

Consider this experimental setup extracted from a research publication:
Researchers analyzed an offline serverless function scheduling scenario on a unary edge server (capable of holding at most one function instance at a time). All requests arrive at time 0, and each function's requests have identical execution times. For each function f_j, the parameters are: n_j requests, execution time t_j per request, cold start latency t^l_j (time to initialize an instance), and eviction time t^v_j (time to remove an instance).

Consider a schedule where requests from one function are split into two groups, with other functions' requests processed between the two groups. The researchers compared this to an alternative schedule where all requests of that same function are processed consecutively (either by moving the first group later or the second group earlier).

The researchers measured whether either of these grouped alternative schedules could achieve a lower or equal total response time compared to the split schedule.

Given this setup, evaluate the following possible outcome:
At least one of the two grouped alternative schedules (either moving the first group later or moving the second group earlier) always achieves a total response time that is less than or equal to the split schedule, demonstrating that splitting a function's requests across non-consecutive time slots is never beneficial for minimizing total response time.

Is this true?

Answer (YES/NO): YES